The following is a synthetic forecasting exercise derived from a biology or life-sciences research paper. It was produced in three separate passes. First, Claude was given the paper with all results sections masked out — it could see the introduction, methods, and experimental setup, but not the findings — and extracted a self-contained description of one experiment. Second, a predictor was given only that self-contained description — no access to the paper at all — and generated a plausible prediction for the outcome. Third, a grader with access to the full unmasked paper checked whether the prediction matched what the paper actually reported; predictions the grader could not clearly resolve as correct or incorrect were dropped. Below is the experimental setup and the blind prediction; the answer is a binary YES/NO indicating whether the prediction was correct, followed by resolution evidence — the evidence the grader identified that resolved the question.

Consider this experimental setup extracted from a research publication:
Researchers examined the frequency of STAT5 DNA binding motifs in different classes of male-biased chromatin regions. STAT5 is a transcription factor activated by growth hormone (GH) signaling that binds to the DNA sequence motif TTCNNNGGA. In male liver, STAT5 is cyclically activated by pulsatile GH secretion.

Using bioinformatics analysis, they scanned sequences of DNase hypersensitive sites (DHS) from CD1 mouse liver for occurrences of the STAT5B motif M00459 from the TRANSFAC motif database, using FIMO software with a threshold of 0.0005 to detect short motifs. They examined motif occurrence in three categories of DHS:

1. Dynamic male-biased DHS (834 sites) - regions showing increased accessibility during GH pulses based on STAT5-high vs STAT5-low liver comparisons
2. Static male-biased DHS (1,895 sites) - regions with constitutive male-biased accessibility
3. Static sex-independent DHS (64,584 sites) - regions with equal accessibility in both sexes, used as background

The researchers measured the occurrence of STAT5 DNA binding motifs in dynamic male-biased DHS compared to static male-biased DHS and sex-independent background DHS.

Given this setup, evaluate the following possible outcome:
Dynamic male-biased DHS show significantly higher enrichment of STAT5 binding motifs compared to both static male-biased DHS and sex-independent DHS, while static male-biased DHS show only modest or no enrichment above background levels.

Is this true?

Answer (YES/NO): YES